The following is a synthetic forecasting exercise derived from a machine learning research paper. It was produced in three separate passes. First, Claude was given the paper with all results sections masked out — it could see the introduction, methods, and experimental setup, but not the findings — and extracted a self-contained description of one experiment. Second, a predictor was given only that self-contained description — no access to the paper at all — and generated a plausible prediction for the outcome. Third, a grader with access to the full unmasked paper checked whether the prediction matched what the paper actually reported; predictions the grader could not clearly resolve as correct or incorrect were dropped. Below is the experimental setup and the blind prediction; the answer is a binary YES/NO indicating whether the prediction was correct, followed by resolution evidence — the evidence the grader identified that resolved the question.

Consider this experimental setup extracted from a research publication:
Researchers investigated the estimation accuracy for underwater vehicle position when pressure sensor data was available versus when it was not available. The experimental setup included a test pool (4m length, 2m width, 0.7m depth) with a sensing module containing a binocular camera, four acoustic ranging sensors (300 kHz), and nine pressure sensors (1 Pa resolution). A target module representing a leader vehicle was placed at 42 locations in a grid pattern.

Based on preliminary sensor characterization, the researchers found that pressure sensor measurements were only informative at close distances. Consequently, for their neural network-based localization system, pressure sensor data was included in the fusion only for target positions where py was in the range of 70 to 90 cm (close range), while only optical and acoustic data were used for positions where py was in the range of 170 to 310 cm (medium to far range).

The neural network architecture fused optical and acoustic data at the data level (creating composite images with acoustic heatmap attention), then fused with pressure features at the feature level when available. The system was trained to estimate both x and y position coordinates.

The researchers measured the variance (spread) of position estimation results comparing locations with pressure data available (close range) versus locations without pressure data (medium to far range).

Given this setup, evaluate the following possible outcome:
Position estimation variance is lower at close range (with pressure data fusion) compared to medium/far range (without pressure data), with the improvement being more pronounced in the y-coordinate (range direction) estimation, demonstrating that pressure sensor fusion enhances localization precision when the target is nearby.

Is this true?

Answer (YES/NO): YES